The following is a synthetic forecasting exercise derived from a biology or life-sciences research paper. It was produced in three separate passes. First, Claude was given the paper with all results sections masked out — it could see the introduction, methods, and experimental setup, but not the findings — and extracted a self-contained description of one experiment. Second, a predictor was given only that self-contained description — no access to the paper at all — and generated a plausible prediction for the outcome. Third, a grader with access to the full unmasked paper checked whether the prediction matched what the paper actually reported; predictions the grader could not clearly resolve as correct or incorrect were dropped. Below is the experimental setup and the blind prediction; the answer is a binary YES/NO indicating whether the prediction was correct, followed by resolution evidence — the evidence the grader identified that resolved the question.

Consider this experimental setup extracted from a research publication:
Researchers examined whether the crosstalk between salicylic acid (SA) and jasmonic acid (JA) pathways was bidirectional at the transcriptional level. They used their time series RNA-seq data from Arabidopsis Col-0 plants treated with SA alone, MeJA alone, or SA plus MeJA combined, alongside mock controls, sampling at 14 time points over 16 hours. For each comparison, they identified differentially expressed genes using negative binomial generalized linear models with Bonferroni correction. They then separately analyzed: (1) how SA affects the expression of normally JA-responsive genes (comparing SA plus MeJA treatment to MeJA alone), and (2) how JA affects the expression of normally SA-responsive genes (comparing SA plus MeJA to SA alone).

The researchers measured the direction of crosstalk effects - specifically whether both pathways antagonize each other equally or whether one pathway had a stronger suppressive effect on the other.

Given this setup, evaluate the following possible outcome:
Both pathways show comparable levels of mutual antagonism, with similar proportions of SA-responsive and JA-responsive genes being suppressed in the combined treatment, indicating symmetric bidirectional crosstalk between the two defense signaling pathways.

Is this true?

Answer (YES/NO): NO